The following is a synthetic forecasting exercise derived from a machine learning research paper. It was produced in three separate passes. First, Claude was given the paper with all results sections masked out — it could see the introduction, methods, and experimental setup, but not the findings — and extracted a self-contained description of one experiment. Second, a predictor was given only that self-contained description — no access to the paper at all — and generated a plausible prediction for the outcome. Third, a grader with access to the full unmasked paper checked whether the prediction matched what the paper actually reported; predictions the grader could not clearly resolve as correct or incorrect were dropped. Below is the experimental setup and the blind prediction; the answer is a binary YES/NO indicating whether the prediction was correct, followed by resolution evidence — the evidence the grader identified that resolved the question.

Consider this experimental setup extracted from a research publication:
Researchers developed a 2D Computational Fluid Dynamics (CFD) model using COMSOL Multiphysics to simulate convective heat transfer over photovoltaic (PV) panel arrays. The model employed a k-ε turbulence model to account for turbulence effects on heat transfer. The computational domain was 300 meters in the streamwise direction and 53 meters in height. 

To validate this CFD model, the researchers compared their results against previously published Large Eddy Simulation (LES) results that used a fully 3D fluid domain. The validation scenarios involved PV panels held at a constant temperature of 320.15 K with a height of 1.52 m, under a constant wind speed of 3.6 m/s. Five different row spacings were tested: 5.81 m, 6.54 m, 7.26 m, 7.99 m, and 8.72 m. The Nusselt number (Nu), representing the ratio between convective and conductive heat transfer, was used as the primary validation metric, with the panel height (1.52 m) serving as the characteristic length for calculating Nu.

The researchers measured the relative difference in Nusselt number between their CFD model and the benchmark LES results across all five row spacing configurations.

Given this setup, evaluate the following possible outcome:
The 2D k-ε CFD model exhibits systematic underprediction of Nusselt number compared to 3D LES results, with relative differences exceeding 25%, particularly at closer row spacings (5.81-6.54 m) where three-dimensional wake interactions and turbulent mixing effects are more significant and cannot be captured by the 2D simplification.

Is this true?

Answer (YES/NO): NO